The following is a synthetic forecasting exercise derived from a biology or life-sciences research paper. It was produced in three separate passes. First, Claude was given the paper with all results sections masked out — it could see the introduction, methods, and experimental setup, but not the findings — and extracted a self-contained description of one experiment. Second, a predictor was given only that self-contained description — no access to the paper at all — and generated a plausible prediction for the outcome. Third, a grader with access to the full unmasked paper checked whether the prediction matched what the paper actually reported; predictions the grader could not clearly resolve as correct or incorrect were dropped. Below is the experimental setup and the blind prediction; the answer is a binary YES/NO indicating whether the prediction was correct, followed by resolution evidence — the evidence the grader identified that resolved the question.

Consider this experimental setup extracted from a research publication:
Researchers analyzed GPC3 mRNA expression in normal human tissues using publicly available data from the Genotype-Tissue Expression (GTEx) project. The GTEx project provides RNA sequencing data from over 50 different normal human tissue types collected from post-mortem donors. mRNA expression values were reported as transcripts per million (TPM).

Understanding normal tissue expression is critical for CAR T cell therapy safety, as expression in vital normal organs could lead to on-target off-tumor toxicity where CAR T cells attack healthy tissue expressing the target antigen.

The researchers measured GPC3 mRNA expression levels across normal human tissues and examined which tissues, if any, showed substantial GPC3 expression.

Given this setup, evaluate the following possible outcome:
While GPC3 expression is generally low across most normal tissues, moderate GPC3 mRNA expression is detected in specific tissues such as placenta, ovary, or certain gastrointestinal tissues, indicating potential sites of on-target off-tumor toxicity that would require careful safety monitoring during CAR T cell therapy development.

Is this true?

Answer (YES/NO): NO